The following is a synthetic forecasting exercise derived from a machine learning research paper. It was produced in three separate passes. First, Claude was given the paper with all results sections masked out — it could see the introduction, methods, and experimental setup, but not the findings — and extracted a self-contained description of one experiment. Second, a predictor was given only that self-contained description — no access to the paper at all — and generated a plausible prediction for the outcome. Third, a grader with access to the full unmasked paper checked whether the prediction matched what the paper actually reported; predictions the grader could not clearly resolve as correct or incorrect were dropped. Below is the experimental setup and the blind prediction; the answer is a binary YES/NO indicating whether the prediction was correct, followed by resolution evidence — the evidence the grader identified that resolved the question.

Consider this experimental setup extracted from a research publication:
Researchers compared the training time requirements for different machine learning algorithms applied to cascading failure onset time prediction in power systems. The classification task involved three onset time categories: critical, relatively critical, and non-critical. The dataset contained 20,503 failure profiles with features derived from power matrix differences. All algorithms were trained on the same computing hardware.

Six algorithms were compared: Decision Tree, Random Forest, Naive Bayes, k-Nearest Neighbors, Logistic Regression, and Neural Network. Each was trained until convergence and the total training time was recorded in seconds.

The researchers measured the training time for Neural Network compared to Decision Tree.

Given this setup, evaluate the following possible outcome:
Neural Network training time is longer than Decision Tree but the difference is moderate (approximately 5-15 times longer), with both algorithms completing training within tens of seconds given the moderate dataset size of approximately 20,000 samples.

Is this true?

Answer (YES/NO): NO